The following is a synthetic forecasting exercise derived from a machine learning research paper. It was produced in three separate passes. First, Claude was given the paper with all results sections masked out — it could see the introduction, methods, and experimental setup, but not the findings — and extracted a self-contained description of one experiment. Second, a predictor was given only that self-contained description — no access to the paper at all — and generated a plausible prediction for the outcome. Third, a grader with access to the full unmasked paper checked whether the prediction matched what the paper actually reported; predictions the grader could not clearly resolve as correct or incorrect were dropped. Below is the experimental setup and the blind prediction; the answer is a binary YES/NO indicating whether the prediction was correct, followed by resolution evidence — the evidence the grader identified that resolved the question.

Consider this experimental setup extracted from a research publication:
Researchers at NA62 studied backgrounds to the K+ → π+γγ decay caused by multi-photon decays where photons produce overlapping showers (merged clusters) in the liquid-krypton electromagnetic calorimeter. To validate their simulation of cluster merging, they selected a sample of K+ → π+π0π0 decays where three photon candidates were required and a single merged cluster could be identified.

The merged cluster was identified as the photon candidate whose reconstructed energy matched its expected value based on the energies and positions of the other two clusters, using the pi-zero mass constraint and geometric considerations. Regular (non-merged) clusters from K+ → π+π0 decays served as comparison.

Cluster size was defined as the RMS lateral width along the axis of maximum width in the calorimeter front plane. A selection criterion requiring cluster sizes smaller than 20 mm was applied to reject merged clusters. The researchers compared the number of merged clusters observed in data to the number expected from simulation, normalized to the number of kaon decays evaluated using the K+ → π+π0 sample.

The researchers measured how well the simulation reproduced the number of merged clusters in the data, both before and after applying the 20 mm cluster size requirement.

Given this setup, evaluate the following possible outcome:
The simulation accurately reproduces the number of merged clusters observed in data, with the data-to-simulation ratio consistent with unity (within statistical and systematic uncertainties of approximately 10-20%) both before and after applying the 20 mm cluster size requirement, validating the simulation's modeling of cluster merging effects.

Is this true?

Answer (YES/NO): YES